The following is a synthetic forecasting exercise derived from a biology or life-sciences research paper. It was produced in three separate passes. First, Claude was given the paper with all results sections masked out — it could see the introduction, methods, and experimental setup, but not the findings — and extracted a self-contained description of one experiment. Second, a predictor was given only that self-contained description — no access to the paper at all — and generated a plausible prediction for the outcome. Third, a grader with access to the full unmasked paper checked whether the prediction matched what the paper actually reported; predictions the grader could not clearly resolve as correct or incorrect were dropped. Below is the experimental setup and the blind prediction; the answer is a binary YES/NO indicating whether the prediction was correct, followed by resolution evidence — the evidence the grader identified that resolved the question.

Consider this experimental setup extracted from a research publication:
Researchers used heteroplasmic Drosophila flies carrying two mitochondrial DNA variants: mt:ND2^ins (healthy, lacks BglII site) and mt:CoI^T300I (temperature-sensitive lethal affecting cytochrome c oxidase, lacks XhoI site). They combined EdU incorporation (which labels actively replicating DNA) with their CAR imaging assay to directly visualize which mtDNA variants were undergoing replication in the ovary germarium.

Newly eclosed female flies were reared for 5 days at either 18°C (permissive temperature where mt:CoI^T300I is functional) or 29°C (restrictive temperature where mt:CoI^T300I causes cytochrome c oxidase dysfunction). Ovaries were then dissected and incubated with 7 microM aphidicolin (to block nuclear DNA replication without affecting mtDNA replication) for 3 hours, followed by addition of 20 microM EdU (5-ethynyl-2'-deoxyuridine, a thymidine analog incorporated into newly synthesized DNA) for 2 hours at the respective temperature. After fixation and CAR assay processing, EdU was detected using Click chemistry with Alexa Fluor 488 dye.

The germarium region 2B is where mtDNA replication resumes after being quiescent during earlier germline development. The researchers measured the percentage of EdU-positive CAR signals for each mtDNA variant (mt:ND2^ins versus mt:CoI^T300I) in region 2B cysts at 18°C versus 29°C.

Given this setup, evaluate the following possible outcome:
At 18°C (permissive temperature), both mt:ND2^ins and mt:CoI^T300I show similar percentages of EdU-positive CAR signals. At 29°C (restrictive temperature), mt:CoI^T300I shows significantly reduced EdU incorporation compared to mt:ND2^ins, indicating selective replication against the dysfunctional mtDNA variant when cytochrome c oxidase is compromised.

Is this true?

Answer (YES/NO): YES